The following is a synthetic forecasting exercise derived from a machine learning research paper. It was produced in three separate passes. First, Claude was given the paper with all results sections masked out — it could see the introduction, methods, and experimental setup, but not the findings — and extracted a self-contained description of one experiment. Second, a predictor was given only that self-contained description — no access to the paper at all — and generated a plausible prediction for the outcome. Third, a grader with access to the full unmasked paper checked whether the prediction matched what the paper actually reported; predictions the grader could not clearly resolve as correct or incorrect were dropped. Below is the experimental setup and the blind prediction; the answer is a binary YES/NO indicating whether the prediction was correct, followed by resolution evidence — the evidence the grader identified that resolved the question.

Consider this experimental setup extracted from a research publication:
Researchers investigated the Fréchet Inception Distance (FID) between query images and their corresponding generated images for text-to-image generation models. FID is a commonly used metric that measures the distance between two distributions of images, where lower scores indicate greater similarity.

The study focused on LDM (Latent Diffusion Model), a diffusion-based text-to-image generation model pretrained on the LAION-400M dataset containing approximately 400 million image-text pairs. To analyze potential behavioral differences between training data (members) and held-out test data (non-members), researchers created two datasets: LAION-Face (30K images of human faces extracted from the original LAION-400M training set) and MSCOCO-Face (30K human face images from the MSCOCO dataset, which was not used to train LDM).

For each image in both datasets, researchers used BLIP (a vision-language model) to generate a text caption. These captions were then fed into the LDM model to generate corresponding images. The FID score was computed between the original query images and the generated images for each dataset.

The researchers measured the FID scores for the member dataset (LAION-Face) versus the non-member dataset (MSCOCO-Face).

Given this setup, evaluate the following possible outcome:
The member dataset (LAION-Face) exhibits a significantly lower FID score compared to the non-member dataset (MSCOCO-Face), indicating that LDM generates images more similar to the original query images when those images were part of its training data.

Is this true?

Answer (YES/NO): YES